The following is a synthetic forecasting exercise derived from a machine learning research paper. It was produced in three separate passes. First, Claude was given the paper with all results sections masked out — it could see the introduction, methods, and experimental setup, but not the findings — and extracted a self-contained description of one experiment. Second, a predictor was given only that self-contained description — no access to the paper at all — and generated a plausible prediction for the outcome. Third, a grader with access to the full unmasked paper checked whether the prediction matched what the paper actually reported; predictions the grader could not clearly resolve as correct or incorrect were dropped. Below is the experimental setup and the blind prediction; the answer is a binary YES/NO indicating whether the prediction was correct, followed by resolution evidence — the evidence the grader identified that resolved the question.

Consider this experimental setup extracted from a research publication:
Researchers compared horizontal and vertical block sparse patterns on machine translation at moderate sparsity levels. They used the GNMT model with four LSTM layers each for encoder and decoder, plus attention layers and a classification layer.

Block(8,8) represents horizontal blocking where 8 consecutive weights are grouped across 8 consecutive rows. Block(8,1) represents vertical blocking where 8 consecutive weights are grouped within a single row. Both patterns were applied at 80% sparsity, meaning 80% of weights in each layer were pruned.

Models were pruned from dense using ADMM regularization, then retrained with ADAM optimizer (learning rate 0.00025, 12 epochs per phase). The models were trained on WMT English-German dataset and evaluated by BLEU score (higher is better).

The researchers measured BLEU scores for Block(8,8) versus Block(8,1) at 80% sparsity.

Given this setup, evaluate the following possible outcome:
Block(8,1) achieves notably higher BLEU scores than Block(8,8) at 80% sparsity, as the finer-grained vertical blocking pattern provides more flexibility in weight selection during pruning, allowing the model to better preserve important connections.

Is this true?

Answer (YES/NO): NO